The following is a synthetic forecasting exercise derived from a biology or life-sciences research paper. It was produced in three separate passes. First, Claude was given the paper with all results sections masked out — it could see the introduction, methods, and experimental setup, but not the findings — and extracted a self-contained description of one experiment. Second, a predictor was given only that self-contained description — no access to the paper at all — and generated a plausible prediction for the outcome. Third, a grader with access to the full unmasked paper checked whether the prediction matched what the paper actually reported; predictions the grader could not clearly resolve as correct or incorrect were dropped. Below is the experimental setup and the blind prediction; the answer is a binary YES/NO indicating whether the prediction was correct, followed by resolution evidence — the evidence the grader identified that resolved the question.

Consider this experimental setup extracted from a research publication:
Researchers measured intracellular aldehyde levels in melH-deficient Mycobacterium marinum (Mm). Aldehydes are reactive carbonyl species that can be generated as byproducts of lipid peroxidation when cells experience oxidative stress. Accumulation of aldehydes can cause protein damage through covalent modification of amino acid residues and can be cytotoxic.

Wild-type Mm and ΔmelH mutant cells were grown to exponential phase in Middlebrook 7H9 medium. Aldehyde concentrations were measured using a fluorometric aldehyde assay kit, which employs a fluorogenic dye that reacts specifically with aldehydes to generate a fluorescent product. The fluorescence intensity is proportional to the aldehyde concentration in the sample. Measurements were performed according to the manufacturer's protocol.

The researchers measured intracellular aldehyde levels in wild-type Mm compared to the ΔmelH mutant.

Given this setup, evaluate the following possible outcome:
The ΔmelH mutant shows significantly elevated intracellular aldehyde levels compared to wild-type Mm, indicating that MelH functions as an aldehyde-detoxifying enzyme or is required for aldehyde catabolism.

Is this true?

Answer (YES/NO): NO